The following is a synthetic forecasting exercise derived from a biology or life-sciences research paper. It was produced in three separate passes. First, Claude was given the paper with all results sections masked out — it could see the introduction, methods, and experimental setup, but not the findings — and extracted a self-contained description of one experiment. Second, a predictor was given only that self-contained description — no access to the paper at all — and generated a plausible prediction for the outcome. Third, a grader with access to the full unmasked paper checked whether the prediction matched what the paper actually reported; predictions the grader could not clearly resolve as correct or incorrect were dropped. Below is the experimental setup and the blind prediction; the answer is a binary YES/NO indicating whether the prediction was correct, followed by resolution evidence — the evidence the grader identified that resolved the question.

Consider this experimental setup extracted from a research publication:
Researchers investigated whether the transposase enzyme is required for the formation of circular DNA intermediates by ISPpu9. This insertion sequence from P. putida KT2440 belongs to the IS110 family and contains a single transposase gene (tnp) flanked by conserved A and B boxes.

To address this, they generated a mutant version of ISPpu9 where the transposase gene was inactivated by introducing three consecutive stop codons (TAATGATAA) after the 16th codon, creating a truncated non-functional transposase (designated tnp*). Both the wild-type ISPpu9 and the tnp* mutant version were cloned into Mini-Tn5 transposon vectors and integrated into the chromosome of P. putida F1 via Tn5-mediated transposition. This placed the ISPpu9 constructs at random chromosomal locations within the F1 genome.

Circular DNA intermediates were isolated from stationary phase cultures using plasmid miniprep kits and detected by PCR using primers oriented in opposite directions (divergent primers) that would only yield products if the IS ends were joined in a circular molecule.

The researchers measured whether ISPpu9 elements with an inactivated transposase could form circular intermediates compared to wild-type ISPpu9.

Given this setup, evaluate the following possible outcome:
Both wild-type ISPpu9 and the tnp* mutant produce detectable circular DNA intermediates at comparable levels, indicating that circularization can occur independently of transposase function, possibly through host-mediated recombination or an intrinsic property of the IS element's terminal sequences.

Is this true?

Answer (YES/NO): NO